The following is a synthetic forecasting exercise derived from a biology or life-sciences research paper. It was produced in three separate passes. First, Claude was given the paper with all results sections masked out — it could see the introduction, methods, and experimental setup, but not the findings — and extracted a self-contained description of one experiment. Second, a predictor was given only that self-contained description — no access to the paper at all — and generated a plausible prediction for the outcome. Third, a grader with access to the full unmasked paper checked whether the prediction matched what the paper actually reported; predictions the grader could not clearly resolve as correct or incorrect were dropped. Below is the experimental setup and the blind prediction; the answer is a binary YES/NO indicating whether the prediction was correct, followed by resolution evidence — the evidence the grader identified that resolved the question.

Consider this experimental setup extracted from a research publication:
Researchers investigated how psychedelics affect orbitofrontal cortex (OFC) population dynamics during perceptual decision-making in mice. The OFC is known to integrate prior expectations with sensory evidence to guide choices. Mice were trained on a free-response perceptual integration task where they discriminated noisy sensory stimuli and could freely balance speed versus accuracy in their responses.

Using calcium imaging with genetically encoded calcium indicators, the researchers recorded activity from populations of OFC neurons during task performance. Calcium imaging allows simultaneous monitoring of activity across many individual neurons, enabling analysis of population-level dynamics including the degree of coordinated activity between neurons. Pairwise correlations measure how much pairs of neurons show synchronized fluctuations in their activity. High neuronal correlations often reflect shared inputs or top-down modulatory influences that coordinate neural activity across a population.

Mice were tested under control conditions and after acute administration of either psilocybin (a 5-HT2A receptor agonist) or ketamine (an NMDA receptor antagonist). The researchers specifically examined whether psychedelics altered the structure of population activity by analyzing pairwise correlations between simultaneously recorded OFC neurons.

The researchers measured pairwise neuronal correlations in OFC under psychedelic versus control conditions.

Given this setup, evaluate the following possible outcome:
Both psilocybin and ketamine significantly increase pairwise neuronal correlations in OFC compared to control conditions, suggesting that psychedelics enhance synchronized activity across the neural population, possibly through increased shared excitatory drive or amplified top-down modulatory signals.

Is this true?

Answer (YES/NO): NO